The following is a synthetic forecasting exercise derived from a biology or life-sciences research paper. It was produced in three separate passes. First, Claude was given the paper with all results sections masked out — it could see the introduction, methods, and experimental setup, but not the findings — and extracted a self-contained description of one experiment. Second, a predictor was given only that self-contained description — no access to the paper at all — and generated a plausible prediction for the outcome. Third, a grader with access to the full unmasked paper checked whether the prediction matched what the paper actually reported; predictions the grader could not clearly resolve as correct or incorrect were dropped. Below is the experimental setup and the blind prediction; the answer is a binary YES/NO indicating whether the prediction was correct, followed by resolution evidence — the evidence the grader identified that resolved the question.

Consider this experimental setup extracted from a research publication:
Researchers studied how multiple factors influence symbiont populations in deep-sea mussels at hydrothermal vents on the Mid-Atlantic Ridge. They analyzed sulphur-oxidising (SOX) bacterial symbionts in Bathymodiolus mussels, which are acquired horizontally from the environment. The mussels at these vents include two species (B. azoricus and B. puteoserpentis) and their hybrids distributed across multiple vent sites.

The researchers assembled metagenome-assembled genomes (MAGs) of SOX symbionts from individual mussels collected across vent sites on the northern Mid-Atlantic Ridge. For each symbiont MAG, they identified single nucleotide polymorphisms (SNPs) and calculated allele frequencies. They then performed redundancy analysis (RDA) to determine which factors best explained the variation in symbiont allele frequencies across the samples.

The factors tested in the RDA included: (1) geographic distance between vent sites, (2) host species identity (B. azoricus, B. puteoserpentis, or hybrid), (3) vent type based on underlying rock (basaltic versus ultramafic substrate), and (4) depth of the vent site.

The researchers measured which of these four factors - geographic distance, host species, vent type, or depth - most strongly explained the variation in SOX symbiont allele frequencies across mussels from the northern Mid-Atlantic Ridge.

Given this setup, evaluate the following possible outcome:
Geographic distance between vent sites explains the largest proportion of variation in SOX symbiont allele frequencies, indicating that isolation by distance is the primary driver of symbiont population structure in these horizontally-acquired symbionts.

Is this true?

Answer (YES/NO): YES